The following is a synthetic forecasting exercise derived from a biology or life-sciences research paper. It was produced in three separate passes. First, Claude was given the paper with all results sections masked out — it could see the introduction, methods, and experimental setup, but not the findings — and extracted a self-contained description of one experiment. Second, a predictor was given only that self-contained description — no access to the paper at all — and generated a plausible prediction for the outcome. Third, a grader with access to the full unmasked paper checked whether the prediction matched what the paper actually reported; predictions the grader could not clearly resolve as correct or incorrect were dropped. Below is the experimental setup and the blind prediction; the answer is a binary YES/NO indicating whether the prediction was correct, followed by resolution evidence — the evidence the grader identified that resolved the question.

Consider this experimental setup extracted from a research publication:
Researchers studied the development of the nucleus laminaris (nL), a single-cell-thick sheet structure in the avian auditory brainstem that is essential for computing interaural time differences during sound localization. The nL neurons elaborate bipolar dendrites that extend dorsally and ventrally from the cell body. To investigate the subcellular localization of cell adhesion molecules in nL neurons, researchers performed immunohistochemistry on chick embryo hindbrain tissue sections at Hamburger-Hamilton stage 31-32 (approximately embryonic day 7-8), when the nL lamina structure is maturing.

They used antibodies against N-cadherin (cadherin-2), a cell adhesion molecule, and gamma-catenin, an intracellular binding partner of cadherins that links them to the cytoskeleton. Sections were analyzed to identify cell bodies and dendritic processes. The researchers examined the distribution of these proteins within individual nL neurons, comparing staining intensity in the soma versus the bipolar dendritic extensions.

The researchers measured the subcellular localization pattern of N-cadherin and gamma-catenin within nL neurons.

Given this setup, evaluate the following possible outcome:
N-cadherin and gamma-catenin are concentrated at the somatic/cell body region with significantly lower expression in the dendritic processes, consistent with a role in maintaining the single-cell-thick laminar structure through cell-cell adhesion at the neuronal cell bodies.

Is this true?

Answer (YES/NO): NO